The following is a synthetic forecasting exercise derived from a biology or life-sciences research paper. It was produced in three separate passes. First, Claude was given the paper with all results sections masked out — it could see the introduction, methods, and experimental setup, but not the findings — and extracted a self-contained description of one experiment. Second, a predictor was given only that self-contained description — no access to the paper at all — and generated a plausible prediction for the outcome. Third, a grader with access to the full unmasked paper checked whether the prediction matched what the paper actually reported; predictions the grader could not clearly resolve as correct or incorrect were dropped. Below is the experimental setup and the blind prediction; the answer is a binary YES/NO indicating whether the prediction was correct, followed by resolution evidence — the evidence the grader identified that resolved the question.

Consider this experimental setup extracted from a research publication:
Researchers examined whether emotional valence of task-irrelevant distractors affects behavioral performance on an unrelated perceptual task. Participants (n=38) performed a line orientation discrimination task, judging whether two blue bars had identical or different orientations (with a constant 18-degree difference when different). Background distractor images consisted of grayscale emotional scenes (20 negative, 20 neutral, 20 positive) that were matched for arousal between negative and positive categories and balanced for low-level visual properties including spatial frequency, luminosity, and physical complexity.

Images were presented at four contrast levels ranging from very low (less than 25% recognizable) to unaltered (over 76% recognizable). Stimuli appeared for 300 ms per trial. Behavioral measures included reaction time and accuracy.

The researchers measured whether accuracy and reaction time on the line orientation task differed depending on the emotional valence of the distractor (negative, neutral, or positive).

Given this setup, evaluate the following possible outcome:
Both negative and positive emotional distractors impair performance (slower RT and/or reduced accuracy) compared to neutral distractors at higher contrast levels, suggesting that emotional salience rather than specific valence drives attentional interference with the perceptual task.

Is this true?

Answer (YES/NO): NO